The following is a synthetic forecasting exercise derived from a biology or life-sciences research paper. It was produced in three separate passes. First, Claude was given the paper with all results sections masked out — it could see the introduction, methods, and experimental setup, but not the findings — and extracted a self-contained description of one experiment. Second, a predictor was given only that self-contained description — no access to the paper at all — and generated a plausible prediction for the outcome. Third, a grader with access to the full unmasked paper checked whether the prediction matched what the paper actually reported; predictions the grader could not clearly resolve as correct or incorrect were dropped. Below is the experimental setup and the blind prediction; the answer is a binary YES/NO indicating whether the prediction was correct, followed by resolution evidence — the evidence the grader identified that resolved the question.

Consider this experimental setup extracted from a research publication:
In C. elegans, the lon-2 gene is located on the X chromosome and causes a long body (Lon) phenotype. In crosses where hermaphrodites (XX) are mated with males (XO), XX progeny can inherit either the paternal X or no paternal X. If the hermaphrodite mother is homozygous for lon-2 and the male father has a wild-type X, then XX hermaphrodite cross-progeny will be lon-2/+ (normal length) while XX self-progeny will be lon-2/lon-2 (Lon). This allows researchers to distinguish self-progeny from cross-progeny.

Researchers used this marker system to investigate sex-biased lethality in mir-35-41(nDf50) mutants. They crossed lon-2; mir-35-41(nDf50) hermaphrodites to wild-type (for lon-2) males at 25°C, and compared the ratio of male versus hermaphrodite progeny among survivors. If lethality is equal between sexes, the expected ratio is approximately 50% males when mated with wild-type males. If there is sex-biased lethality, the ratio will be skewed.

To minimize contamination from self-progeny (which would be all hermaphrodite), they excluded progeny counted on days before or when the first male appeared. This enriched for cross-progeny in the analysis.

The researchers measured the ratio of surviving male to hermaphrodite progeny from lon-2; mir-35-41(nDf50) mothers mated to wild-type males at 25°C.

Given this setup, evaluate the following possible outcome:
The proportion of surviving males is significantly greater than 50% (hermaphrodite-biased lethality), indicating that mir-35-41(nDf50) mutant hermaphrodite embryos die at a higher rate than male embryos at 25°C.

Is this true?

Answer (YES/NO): NO